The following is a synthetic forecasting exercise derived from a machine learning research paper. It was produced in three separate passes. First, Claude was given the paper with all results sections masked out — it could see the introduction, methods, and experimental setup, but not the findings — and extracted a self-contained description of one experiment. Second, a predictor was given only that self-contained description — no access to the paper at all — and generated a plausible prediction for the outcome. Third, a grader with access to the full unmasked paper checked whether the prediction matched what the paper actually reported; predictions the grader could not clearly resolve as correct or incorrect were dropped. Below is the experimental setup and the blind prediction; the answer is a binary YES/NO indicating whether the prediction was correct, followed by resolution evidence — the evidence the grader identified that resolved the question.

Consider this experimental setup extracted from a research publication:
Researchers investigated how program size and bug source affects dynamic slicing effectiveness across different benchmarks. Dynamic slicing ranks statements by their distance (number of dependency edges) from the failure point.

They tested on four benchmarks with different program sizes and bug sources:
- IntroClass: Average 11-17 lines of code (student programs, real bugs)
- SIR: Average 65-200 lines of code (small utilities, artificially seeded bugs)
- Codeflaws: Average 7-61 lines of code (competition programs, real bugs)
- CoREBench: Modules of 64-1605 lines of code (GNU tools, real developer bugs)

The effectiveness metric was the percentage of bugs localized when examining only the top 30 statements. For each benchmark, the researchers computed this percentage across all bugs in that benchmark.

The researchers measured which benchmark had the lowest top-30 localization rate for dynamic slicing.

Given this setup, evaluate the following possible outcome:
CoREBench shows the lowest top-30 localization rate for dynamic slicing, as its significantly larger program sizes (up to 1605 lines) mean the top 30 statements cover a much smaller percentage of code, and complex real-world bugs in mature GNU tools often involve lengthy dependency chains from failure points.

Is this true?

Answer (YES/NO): YES